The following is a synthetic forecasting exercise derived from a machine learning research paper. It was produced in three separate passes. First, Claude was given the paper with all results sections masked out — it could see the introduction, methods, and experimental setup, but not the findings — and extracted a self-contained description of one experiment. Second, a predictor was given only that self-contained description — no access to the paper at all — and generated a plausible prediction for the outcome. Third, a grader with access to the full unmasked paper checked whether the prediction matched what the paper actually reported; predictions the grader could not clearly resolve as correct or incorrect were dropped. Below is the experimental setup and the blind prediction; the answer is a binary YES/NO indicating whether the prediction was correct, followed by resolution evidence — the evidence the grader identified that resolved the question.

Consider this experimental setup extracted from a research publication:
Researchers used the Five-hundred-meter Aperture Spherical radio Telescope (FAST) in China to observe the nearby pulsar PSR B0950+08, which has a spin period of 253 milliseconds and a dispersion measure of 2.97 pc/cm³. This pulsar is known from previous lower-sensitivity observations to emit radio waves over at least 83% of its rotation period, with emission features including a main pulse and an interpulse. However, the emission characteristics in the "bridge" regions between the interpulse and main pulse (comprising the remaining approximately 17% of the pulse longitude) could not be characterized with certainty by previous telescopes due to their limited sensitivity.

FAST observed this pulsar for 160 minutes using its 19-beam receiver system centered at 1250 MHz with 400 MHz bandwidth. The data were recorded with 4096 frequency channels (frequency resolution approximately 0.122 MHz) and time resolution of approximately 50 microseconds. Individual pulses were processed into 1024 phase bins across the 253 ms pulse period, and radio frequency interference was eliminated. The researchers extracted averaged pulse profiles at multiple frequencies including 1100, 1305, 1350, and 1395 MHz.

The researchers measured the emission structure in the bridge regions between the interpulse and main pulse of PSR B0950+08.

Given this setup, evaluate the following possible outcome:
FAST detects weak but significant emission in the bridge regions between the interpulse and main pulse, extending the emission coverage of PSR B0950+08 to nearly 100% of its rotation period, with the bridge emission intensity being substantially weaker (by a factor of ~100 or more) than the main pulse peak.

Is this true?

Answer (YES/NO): YES